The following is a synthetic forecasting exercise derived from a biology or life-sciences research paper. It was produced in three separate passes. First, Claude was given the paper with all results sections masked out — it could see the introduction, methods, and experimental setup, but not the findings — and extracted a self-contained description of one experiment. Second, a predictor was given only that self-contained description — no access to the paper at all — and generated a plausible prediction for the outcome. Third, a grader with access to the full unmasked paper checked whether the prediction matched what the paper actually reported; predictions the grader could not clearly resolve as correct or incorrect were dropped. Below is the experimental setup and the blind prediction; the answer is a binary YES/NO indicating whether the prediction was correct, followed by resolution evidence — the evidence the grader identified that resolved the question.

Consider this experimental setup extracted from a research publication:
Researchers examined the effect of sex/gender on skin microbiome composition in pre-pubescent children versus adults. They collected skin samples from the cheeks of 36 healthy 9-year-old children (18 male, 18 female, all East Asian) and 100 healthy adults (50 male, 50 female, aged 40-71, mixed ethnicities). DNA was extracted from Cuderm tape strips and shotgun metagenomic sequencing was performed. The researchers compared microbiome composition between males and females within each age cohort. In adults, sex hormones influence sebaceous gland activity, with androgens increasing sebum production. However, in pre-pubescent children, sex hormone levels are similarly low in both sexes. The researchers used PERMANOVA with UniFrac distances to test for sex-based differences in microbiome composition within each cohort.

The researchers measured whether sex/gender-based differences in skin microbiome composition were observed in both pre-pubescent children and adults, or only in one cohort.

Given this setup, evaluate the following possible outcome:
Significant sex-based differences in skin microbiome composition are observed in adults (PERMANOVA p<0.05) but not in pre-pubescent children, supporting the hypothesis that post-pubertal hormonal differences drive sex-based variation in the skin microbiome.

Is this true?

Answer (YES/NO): NO